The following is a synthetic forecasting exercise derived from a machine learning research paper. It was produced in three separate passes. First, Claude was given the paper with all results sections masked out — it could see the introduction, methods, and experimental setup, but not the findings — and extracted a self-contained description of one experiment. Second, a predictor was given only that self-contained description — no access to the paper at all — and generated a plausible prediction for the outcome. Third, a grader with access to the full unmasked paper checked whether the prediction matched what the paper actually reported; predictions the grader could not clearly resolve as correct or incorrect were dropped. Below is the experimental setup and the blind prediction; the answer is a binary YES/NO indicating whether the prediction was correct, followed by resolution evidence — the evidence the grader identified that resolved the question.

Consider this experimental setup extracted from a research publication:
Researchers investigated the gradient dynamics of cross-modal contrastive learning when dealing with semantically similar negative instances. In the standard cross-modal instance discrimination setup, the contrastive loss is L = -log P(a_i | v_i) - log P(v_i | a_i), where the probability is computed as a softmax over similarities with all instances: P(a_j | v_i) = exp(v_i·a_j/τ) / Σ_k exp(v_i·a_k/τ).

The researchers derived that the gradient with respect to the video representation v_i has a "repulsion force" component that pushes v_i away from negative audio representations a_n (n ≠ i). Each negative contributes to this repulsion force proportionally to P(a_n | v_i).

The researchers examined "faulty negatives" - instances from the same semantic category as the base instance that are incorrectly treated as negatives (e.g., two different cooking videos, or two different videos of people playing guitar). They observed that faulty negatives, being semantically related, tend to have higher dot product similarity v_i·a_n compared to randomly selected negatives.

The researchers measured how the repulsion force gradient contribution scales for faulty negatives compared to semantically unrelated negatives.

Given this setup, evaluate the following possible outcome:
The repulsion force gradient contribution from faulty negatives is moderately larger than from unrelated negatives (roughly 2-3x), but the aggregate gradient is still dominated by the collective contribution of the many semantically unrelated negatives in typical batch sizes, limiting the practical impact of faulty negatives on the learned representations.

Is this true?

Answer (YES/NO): NO